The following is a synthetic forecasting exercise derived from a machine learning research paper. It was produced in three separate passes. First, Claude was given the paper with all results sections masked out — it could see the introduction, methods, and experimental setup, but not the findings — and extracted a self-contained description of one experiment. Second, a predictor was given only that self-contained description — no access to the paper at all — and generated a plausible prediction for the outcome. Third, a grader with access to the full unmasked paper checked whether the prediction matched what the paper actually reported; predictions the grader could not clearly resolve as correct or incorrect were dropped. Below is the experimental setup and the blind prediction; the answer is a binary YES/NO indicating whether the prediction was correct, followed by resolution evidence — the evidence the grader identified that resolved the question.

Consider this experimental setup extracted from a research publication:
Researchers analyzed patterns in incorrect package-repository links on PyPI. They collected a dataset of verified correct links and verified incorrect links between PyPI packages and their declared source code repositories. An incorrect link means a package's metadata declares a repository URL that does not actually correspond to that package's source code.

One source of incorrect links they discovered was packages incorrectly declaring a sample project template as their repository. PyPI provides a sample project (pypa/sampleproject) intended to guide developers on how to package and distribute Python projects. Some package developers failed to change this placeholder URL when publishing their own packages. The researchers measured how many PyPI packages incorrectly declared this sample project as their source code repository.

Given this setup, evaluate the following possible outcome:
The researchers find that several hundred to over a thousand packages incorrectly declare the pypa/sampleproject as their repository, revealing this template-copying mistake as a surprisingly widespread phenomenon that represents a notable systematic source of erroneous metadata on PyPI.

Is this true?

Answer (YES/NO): NO